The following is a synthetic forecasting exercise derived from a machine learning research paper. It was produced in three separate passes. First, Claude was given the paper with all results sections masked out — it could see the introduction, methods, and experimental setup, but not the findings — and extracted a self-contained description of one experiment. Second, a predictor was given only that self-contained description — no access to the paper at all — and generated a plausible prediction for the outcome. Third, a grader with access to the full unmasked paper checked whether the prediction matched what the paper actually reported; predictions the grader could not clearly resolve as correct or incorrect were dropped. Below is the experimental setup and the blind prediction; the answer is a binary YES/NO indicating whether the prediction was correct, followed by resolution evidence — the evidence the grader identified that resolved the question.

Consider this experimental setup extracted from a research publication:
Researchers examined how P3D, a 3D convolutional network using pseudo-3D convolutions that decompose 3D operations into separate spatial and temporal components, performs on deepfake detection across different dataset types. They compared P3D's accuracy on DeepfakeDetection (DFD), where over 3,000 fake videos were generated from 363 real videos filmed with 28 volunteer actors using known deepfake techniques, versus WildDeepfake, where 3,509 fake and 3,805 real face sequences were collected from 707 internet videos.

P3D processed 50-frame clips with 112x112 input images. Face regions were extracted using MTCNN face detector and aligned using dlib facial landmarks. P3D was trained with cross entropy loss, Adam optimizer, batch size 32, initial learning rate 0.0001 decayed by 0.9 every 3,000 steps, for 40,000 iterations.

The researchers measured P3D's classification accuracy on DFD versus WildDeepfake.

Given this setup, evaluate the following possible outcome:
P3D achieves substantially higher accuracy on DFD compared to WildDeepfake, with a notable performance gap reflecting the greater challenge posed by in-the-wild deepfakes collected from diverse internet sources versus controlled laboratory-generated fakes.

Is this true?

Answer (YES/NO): YES